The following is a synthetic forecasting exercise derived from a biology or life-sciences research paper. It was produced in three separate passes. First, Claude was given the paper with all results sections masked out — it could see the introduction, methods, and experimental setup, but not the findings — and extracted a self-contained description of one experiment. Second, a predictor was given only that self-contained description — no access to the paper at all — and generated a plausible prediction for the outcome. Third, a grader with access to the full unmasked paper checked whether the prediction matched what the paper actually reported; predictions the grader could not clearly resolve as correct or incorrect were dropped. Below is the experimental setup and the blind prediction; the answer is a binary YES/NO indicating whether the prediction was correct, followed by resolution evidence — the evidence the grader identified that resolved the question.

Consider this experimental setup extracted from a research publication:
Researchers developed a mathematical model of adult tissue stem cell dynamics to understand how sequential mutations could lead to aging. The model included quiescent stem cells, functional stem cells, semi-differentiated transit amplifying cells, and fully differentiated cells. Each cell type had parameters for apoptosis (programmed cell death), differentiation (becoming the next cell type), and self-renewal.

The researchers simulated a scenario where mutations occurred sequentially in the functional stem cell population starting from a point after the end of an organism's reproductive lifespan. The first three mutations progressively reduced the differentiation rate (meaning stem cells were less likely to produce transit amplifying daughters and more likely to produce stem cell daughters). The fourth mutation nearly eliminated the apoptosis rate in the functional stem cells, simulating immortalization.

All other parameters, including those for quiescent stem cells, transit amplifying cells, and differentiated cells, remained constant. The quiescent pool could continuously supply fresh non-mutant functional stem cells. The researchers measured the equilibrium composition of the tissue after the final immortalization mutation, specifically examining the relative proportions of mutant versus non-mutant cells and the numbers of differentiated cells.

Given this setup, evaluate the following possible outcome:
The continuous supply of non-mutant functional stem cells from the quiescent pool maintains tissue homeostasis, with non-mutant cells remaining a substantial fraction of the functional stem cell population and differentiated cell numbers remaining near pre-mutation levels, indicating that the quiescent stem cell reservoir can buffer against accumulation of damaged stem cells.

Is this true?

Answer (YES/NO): NO